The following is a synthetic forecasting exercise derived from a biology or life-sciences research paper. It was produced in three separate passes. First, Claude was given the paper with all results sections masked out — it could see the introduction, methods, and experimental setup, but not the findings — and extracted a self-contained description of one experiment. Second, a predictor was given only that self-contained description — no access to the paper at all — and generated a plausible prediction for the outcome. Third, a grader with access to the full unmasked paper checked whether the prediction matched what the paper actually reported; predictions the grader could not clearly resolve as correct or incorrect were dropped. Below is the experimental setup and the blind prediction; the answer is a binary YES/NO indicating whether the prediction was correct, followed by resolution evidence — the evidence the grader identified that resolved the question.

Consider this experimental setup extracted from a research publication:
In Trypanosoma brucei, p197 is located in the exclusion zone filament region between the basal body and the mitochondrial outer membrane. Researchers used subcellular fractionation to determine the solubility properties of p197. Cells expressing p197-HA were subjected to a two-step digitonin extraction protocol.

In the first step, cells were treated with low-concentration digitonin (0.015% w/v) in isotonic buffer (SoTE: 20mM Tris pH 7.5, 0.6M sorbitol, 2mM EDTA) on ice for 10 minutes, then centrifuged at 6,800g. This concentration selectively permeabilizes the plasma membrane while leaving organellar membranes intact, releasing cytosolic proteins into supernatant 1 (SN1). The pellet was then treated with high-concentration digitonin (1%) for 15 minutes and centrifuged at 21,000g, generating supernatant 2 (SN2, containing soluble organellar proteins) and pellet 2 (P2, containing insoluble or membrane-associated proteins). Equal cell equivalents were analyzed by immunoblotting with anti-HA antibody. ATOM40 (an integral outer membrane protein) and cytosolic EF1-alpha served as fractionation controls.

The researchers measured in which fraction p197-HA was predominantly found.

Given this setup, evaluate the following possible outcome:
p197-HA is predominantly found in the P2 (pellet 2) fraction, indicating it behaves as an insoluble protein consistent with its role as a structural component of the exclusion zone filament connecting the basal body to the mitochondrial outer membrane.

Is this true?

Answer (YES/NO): YES